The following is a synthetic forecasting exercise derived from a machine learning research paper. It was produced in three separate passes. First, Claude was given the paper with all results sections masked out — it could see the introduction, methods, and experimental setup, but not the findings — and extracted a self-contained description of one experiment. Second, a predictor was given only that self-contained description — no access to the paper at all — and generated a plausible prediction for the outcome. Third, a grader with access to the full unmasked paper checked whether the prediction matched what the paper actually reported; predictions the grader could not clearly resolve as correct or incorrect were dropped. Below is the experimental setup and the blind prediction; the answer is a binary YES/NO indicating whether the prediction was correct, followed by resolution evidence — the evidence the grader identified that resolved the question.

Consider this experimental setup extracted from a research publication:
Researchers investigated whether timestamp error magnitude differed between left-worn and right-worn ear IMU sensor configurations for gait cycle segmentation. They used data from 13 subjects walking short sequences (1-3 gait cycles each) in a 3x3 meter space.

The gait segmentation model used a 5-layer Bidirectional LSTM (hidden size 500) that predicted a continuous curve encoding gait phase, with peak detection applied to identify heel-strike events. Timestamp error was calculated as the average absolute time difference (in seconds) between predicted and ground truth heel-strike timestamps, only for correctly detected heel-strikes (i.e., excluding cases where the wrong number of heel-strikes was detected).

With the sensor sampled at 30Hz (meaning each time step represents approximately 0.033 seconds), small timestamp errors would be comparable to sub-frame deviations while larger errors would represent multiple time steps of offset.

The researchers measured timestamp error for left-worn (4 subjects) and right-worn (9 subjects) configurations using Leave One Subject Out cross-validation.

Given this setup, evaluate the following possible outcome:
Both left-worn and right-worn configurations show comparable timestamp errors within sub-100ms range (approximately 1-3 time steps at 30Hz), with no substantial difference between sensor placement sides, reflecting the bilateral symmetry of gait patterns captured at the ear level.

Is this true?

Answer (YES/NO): NO